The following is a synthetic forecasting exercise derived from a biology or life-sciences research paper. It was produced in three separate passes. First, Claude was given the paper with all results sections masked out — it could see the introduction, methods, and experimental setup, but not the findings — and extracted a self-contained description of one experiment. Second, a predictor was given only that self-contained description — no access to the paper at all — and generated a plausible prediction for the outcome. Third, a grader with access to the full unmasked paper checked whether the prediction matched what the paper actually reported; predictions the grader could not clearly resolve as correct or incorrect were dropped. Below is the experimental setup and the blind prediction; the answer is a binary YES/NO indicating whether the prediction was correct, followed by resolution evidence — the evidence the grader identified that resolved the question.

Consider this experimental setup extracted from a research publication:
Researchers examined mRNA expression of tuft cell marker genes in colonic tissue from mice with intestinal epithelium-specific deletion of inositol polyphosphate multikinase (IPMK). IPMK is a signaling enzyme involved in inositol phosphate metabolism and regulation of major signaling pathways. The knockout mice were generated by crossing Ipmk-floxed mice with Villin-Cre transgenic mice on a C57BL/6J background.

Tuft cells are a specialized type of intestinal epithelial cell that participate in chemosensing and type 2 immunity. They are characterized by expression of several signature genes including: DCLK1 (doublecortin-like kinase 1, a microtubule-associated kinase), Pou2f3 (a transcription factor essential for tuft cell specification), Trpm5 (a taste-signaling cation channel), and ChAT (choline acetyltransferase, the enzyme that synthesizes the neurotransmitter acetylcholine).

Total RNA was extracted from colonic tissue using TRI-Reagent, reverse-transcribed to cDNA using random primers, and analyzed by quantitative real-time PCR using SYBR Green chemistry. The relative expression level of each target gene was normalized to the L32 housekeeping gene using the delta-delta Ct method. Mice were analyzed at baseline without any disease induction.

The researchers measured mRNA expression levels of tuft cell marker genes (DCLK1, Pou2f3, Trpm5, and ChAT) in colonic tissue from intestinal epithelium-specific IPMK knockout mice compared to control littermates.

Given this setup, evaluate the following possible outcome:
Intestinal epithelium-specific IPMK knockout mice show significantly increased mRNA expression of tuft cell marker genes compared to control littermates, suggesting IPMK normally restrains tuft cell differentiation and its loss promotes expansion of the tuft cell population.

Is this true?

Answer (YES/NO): NO